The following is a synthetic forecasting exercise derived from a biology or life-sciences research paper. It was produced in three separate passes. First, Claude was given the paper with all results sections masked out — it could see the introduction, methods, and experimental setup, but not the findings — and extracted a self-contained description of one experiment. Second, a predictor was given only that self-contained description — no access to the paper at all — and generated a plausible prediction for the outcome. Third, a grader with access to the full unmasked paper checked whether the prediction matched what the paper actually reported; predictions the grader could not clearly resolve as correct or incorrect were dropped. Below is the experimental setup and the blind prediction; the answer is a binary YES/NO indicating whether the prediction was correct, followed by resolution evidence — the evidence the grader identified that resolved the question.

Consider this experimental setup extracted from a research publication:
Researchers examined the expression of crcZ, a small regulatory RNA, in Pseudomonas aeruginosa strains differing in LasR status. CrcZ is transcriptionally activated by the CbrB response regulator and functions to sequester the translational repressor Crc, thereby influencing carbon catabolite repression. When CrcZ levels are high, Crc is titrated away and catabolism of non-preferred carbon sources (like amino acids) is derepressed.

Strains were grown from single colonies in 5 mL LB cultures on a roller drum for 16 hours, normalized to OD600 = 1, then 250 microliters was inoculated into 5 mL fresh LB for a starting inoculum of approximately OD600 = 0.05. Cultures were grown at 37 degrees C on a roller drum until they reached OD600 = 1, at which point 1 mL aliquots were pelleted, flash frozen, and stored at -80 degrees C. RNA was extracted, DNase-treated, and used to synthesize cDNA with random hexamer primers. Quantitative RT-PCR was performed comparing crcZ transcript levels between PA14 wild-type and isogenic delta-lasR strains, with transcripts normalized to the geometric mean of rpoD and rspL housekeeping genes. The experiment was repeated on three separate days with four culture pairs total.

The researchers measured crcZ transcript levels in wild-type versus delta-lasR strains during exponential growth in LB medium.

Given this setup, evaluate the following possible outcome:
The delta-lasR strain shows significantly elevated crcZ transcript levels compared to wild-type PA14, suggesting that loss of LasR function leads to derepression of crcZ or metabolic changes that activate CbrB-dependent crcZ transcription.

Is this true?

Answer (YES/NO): YES